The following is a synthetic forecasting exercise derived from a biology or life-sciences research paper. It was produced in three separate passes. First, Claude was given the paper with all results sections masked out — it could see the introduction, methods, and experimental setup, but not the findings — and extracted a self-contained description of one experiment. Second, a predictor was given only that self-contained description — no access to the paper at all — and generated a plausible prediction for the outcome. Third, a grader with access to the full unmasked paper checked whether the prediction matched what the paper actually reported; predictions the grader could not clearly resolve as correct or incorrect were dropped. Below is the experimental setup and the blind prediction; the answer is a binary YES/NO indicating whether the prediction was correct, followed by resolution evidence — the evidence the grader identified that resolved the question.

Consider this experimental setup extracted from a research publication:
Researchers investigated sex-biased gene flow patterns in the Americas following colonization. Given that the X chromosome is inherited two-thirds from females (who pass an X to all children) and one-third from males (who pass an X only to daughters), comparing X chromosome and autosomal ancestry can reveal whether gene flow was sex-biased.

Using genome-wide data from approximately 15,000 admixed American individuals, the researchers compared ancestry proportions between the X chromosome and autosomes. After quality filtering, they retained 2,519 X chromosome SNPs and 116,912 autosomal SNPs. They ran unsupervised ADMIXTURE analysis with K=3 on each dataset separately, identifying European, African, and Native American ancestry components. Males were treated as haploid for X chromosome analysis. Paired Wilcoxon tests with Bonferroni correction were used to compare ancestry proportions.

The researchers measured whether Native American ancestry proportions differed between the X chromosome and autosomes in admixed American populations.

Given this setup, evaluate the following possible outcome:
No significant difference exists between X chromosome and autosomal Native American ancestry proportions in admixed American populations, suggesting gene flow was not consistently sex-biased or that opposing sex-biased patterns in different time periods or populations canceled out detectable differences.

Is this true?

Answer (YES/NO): NO